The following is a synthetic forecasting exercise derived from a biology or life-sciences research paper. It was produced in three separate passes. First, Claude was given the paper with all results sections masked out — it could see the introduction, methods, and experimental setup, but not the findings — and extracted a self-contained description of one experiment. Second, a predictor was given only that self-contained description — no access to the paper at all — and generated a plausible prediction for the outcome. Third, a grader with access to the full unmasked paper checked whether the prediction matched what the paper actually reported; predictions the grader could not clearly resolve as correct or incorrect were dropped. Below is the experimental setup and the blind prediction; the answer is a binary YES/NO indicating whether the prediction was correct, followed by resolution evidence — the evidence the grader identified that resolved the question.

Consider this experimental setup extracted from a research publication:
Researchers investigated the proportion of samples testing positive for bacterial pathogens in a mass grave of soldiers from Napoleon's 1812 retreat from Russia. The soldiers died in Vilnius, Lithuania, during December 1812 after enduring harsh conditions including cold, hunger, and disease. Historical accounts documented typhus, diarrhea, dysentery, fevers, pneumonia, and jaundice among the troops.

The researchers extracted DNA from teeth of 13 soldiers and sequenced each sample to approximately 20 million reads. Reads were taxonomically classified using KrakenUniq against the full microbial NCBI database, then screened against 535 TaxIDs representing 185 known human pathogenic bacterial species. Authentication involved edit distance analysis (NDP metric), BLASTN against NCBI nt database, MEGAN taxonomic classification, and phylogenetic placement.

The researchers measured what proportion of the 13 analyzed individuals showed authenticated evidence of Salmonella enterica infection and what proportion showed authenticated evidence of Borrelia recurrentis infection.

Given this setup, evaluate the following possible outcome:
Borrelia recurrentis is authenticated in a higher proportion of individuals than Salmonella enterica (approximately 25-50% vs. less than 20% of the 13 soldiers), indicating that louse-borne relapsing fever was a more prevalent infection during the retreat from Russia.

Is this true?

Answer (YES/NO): NO